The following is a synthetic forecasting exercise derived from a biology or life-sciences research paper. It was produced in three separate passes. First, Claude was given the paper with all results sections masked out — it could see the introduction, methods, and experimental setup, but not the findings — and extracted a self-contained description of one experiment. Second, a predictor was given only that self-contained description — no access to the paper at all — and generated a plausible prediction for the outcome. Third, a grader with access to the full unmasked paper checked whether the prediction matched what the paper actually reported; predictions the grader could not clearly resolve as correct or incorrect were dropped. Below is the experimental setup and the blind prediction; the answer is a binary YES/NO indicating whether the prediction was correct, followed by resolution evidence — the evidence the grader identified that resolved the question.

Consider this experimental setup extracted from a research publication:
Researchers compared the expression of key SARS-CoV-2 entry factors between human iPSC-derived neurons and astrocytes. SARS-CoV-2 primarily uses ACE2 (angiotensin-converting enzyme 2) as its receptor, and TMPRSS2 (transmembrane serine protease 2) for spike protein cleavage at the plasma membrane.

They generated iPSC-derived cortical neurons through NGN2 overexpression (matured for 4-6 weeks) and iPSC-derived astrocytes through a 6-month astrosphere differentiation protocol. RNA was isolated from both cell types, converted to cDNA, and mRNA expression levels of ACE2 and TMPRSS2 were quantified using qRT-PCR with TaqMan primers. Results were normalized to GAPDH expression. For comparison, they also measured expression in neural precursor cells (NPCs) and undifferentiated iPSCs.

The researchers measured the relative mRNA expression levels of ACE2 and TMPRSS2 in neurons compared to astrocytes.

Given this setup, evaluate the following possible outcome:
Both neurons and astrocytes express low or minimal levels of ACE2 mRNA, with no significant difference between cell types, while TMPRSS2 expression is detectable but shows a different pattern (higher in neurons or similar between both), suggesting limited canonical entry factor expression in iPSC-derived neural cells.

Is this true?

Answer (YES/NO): NO